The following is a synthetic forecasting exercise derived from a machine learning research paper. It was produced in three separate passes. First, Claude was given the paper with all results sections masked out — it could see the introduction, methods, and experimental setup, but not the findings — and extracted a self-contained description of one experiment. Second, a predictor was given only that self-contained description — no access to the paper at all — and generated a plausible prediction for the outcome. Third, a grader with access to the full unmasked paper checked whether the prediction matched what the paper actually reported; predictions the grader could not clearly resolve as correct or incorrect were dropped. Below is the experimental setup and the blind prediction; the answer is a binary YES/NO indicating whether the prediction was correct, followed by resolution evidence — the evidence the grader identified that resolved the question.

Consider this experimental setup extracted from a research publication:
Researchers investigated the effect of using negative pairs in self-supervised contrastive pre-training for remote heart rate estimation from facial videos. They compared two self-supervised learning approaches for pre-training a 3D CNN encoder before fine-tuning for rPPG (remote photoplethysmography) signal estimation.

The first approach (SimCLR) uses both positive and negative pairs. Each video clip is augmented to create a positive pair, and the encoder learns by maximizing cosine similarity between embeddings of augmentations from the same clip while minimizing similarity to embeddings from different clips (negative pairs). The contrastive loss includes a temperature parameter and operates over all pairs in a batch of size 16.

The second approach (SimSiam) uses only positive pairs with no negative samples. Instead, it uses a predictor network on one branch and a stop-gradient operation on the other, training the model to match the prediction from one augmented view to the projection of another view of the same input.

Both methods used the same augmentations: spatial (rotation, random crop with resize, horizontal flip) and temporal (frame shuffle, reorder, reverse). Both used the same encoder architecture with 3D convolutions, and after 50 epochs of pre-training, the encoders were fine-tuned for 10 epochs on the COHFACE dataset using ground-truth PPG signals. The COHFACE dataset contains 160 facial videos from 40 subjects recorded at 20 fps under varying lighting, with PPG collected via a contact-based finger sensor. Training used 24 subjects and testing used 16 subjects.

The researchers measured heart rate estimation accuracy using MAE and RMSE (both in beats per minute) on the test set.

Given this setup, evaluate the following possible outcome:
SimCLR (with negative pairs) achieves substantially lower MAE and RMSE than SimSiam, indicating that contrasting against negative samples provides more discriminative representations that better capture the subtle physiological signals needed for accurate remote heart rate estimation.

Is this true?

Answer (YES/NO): NO